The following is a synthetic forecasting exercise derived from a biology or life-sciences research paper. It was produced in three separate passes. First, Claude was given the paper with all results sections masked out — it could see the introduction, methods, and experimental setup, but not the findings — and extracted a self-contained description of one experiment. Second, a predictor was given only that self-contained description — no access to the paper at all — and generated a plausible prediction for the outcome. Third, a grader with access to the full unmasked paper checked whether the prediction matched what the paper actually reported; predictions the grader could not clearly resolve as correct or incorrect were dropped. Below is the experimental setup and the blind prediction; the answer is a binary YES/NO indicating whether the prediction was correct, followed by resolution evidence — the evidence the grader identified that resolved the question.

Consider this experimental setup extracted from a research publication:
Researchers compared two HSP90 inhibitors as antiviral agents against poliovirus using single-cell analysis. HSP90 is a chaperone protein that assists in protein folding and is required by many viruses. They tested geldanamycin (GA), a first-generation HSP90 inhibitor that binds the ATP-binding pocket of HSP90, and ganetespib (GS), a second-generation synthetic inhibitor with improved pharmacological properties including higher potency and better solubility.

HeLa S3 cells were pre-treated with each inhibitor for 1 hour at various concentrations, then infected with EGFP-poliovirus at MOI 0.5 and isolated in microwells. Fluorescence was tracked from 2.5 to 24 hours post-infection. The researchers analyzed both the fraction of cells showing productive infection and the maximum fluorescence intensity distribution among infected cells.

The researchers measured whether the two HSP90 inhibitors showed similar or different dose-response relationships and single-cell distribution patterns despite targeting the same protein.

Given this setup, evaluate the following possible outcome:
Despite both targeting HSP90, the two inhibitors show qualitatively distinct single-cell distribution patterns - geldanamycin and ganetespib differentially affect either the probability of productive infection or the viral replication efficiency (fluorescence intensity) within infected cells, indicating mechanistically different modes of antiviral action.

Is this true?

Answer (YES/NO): NO